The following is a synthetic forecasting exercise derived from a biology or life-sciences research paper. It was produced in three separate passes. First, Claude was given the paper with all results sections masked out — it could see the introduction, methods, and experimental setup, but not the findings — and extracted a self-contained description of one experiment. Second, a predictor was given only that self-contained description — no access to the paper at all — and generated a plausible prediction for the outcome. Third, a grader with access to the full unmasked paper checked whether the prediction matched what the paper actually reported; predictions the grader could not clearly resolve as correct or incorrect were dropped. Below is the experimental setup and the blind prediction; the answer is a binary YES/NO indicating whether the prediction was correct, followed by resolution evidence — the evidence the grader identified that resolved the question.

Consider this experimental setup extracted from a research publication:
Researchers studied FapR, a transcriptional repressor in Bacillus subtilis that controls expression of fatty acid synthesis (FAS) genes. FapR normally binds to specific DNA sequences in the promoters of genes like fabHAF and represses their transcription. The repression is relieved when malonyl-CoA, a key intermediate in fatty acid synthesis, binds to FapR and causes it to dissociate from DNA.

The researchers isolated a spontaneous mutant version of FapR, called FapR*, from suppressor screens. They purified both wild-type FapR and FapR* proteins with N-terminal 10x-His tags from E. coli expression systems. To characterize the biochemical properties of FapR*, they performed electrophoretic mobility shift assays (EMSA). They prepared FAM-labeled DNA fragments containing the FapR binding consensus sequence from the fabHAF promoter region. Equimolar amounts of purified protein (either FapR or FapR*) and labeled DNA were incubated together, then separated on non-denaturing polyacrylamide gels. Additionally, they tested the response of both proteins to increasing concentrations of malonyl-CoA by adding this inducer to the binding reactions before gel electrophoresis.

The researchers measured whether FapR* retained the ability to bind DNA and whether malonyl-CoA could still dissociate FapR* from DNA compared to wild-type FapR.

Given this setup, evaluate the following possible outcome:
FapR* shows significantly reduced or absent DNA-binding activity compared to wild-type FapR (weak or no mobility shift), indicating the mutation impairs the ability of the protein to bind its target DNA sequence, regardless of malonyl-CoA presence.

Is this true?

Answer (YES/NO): NO